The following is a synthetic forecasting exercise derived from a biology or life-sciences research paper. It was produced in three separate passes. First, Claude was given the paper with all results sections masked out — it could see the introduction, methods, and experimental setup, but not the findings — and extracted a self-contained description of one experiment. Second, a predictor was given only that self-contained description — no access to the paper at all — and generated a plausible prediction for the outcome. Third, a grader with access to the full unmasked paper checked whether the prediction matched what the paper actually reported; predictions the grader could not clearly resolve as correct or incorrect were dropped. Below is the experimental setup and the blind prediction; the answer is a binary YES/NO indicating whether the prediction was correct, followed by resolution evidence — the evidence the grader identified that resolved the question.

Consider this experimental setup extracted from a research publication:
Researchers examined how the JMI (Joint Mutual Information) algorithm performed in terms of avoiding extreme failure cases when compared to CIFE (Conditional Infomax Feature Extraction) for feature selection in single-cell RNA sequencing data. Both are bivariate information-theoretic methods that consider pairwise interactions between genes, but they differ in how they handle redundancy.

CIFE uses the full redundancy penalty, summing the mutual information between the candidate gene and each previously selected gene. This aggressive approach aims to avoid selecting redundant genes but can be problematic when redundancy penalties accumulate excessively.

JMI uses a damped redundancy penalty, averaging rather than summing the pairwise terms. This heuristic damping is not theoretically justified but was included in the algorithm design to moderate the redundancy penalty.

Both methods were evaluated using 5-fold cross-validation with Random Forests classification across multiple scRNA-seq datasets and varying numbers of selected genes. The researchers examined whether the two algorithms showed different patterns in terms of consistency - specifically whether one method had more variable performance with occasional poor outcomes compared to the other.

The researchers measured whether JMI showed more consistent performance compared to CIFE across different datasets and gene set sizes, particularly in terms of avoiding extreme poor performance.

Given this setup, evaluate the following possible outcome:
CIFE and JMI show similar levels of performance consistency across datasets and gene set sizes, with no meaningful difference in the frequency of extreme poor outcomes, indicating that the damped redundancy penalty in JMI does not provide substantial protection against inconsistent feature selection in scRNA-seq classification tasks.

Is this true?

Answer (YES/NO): NO